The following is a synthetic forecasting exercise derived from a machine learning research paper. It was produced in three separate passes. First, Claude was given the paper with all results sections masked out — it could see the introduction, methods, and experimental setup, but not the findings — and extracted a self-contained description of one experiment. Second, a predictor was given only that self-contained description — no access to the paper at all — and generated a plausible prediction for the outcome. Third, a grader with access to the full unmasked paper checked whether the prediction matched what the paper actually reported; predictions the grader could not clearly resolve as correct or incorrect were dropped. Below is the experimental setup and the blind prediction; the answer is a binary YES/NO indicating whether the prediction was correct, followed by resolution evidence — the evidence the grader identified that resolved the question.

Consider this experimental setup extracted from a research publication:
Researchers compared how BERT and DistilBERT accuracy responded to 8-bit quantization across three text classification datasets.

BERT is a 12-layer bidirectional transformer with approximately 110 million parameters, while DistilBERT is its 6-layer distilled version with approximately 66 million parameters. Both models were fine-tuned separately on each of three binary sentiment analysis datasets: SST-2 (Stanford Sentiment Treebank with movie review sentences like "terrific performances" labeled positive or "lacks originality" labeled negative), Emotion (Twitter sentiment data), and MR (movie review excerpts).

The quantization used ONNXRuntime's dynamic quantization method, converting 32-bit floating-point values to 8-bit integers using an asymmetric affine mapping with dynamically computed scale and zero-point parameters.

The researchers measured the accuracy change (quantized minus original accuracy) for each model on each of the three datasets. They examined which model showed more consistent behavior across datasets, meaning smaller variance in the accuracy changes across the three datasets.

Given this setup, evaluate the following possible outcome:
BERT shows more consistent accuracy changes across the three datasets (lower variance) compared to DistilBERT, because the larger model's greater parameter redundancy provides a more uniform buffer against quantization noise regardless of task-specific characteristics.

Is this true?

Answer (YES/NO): YES